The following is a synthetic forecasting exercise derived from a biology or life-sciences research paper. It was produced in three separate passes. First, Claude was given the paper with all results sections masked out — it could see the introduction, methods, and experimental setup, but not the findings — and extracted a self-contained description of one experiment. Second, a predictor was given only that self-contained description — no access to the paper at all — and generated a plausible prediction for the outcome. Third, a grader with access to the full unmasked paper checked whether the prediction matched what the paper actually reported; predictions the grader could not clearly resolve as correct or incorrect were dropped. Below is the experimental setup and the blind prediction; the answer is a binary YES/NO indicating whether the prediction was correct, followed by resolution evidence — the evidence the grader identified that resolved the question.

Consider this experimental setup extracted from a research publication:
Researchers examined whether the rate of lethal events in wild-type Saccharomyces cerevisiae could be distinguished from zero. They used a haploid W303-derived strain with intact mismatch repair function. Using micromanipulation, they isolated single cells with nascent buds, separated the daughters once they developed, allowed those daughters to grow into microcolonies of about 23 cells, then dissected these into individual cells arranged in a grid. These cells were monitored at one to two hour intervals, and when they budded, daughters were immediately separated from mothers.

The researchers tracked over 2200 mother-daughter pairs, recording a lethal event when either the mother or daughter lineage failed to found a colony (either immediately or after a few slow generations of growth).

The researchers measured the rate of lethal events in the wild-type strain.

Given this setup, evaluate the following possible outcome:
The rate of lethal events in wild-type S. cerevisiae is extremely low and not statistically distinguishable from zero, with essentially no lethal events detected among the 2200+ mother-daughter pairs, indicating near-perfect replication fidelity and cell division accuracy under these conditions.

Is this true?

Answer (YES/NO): NO